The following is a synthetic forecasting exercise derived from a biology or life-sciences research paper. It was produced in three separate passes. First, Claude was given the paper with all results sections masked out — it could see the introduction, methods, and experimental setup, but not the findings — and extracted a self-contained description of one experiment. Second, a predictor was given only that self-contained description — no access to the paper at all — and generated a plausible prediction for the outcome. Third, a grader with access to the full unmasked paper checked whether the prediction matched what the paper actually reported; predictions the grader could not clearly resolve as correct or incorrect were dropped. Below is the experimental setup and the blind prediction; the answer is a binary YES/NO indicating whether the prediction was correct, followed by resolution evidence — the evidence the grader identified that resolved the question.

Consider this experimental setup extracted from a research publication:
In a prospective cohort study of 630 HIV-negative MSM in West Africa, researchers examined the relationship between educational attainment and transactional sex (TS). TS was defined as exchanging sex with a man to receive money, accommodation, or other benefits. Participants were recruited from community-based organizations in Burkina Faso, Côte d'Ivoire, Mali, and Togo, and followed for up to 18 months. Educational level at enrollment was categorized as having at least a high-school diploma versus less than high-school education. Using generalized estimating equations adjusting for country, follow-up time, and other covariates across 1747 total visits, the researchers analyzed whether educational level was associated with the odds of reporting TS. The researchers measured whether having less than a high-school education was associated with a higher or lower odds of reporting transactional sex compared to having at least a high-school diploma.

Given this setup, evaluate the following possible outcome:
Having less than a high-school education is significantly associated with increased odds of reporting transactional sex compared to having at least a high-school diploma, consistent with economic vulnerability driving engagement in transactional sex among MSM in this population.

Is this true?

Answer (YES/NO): YES